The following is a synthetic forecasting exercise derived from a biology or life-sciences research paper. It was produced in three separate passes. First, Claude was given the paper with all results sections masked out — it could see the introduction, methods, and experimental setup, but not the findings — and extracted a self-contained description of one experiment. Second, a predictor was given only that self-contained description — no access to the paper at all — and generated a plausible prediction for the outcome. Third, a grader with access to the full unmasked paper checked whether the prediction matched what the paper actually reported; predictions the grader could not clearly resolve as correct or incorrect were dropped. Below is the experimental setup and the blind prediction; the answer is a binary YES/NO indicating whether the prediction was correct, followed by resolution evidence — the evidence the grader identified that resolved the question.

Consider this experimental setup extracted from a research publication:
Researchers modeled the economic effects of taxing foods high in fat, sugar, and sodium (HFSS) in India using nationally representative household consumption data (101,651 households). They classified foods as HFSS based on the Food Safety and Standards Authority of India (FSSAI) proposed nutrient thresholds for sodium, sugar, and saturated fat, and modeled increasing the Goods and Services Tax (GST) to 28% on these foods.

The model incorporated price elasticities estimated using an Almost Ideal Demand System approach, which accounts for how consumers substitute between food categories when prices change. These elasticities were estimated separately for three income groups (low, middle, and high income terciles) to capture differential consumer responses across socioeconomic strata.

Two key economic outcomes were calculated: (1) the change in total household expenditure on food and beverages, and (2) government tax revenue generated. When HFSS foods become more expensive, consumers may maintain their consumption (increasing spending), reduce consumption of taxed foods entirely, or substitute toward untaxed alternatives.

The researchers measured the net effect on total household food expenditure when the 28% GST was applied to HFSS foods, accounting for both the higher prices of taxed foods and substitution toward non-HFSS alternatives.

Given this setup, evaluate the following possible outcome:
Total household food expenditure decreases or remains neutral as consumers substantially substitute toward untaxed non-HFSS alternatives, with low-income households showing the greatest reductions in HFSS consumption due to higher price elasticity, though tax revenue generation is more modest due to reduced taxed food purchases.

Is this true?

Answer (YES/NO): NO